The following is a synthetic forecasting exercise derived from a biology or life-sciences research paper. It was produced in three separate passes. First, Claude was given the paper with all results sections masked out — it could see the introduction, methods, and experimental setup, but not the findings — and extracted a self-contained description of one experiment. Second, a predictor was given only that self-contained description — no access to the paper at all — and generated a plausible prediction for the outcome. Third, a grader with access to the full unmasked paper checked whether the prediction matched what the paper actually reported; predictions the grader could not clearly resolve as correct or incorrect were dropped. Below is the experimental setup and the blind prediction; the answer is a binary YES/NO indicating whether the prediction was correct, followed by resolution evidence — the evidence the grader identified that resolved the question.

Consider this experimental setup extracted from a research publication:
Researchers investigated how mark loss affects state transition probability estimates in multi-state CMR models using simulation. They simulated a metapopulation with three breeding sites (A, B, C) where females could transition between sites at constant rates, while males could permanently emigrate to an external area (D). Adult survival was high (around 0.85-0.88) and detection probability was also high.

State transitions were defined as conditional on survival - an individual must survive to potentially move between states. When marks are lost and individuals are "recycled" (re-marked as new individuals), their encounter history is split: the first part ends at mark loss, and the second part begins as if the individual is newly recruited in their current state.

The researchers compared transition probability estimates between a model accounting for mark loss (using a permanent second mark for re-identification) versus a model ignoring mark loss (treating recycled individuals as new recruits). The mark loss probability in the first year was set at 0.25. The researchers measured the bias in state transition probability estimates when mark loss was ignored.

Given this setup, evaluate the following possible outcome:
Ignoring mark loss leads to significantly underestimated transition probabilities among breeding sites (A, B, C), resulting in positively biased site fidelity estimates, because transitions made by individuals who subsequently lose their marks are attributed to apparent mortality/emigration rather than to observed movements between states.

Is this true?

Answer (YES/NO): NO